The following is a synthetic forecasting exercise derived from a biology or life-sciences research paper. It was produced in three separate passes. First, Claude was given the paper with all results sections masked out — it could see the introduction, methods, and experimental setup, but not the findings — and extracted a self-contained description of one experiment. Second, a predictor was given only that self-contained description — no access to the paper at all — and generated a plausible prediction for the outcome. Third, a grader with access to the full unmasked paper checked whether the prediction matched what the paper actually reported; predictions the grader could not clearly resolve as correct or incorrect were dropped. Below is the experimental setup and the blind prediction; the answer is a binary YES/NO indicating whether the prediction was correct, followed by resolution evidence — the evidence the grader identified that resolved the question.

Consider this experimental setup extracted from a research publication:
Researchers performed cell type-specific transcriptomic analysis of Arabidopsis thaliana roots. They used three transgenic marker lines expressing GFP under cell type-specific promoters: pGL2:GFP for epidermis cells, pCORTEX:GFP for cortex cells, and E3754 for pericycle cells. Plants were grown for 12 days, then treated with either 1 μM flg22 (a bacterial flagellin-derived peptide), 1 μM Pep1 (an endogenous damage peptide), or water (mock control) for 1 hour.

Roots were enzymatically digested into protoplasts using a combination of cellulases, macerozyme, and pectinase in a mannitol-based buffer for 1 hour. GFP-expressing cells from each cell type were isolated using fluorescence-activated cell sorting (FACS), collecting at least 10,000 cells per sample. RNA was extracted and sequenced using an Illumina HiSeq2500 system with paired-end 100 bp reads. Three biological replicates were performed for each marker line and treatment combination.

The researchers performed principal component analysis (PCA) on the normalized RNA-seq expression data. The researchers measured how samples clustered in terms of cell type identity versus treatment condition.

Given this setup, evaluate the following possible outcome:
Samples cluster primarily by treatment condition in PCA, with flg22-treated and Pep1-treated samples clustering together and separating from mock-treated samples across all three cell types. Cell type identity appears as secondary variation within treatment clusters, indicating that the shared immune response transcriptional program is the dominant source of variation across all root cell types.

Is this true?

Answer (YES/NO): NO